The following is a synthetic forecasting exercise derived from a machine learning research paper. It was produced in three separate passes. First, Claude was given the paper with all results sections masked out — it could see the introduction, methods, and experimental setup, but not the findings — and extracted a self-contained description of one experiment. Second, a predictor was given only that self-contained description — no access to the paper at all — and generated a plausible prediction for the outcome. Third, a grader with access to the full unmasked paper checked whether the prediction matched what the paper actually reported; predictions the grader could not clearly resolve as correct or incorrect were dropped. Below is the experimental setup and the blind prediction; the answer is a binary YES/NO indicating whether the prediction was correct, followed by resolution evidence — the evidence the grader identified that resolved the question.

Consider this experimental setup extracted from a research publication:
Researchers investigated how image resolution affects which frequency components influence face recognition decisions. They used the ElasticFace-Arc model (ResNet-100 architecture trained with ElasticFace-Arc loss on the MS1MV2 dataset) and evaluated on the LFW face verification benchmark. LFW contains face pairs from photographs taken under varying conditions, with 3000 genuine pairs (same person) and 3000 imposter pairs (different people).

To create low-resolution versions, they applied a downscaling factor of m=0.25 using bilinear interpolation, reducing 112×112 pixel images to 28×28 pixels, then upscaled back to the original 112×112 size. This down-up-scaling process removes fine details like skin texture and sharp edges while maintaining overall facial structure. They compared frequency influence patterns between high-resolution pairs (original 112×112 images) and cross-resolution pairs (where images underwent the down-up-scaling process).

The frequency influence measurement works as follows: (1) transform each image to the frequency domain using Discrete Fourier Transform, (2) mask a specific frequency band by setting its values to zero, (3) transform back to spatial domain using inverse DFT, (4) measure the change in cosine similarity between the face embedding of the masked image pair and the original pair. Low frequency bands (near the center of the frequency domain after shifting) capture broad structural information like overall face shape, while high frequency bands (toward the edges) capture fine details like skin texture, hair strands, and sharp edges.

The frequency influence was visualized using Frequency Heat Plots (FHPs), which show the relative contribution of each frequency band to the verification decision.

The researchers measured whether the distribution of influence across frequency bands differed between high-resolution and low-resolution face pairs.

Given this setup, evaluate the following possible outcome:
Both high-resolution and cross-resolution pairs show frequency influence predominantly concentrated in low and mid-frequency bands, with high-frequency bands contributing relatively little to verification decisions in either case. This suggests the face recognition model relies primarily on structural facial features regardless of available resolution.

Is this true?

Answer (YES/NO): NO